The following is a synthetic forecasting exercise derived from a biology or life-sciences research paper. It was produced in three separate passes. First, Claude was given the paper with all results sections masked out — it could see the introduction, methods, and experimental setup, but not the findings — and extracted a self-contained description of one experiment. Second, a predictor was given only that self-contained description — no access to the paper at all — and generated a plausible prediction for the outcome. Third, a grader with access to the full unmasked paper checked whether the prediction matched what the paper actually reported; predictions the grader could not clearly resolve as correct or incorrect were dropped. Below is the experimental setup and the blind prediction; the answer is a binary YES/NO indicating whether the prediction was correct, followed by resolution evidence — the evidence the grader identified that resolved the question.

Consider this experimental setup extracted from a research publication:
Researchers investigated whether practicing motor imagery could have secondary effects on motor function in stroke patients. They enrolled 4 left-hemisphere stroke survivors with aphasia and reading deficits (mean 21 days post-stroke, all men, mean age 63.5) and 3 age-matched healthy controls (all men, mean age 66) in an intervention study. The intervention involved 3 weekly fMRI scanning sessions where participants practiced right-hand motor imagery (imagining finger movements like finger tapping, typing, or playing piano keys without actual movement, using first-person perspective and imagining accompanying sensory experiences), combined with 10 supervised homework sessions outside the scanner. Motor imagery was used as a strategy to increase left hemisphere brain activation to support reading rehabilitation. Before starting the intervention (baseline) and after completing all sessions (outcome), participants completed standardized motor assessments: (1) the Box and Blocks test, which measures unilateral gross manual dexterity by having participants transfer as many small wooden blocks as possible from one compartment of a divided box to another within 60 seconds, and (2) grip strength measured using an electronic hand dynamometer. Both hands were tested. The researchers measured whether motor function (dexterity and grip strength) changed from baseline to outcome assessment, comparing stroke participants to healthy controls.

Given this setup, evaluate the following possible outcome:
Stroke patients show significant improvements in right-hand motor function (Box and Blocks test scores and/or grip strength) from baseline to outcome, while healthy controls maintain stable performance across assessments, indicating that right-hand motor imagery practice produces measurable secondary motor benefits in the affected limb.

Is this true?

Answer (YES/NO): NO